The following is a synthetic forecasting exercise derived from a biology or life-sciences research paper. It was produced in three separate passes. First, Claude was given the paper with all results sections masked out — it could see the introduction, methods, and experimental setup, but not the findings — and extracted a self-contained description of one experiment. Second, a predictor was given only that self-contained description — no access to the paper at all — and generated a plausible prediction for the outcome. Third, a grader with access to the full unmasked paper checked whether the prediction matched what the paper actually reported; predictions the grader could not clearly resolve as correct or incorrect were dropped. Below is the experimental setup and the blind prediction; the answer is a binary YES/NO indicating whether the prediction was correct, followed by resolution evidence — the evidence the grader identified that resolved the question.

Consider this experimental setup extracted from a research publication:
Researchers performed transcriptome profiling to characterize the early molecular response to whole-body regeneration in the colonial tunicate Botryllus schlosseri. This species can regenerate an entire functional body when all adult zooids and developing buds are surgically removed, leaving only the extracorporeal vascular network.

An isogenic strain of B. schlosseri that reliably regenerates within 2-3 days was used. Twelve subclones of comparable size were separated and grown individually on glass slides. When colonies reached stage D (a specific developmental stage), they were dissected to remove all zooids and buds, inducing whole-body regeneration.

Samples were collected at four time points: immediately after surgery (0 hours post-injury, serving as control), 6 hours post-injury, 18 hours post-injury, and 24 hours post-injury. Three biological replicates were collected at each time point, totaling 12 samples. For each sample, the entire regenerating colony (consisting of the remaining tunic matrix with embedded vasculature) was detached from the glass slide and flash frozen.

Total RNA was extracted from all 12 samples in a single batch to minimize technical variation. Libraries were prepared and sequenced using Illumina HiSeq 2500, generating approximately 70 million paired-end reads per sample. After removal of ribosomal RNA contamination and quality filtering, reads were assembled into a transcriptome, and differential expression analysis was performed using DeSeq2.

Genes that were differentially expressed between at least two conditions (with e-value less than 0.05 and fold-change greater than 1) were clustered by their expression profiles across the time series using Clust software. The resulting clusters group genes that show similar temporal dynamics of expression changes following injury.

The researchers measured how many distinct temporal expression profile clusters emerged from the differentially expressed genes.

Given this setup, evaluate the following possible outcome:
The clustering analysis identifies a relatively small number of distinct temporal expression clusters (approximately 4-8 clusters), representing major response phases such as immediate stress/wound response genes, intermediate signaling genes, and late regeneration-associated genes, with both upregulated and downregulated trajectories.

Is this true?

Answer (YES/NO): NO